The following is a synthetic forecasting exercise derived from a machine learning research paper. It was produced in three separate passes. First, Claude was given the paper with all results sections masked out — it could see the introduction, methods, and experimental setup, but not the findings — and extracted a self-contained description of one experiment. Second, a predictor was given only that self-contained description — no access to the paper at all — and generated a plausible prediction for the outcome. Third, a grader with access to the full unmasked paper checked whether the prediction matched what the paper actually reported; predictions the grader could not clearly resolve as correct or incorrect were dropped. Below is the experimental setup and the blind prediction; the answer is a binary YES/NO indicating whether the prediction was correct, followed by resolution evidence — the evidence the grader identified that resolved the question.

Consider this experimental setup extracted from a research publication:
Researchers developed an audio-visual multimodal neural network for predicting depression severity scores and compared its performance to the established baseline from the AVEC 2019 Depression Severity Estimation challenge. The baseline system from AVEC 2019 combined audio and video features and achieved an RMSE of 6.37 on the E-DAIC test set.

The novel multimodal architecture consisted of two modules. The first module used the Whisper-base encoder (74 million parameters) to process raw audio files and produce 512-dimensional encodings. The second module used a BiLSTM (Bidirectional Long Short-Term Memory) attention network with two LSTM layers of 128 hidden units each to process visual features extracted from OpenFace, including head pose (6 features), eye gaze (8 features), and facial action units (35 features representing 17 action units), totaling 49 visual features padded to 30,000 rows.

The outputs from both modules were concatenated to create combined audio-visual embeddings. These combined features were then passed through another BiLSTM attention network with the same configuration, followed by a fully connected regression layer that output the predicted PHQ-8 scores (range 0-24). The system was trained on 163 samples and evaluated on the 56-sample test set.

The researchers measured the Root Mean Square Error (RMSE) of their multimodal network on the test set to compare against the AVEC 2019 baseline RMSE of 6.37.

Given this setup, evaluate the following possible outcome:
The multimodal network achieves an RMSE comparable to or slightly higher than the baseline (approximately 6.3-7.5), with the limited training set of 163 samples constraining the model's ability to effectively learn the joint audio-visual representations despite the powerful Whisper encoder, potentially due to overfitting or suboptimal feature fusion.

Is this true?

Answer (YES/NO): YES